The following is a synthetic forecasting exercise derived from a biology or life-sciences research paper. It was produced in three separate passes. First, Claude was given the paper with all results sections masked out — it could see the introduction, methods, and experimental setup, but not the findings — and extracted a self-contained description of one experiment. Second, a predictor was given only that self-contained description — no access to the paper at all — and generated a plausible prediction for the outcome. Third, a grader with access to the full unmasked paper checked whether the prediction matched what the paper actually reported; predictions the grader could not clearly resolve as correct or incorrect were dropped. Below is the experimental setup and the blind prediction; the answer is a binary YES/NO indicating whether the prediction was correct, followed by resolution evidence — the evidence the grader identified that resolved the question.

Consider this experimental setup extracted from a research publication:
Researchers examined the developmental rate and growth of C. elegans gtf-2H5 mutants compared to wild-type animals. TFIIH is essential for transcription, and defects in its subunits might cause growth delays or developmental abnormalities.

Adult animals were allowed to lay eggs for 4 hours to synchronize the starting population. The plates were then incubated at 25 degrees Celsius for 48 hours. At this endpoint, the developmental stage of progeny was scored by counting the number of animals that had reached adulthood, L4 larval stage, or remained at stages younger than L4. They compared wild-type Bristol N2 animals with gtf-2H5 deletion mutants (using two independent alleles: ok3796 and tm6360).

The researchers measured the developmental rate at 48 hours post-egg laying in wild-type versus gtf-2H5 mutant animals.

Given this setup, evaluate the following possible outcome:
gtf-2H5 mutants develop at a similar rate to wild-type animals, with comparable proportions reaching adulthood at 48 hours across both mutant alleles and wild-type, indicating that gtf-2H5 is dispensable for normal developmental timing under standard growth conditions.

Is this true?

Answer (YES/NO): NO